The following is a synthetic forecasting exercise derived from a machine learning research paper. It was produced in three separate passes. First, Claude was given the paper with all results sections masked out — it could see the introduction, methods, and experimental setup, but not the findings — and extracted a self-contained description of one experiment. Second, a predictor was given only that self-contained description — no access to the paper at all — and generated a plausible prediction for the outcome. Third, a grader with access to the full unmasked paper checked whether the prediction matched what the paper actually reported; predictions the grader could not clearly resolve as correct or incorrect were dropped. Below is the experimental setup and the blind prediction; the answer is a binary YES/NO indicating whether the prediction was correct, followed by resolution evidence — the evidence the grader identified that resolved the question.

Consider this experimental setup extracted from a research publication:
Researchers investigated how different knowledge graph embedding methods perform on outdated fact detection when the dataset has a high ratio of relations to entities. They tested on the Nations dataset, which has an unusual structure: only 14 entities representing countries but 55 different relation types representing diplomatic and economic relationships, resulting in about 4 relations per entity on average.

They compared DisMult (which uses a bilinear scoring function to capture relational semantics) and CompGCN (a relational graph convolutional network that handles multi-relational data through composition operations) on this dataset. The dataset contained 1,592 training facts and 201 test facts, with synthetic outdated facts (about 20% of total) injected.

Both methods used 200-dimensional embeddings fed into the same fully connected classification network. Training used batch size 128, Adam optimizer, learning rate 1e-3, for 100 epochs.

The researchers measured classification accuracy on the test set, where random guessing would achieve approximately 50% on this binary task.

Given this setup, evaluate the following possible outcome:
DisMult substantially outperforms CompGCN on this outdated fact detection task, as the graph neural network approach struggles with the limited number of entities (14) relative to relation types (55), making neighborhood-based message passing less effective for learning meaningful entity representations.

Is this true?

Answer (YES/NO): NO